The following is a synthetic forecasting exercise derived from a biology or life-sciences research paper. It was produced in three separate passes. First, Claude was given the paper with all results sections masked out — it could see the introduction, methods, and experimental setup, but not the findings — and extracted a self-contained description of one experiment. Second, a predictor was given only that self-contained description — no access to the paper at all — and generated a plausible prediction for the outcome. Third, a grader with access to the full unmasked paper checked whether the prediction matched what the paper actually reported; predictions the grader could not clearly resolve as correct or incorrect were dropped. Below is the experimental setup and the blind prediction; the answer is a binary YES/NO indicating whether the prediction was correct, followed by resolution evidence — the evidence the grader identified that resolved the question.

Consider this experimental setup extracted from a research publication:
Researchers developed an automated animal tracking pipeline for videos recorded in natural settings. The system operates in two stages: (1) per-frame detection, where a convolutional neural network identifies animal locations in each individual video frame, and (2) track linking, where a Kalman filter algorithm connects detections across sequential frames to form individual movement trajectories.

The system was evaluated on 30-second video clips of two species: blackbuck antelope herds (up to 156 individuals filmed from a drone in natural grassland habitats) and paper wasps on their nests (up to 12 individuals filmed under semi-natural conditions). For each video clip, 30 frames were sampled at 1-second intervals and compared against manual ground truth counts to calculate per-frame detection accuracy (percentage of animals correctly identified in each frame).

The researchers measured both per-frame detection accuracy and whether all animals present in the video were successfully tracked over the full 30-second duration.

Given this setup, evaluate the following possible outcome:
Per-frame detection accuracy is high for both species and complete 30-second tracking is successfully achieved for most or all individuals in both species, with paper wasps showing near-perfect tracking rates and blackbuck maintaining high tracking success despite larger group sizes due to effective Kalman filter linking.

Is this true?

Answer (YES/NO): YES